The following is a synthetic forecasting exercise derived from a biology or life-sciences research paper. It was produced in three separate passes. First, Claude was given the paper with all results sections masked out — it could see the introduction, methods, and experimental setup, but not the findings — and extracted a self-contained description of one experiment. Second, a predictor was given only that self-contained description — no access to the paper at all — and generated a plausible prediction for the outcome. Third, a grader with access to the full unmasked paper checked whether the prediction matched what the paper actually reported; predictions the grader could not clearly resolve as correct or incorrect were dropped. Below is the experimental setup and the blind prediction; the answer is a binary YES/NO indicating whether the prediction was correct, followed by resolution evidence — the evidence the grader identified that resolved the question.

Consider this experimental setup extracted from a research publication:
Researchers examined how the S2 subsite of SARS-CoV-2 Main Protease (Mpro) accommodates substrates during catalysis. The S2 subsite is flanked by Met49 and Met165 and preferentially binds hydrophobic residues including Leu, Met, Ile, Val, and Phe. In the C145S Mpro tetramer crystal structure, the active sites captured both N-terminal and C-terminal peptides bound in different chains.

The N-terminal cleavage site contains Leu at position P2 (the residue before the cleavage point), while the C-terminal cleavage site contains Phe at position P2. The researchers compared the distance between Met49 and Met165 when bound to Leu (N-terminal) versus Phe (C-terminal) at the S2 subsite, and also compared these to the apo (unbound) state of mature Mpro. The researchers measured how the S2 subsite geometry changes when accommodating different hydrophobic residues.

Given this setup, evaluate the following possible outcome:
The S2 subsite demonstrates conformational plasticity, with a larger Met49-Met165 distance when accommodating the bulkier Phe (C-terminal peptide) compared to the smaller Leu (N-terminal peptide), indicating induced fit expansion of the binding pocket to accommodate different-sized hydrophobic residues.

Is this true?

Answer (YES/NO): YES